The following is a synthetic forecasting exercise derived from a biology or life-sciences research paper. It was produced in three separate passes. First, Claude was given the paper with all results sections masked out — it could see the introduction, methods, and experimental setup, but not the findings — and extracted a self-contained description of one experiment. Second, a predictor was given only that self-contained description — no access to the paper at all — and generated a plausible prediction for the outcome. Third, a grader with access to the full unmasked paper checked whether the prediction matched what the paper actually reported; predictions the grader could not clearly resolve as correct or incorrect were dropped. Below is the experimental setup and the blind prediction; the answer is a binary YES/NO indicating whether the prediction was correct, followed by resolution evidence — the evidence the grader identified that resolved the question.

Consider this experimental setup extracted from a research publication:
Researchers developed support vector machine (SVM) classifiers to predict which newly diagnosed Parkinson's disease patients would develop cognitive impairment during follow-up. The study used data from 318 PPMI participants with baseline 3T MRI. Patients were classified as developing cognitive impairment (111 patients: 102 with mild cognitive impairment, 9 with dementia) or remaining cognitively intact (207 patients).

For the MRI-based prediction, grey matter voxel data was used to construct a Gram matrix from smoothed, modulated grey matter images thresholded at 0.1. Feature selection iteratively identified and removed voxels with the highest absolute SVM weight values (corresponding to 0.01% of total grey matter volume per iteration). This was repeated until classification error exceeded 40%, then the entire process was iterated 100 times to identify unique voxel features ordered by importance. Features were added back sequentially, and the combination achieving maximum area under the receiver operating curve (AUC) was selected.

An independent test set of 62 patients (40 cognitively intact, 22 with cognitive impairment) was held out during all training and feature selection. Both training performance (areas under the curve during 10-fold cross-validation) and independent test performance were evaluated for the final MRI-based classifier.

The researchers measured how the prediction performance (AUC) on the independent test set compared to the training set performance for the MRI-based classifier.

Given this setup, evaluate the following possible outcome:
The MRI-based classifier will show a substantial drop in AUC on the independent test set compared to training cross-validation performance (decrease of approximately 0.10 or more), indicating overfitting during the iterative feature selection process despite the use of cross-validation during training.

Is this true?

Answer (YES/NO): NO